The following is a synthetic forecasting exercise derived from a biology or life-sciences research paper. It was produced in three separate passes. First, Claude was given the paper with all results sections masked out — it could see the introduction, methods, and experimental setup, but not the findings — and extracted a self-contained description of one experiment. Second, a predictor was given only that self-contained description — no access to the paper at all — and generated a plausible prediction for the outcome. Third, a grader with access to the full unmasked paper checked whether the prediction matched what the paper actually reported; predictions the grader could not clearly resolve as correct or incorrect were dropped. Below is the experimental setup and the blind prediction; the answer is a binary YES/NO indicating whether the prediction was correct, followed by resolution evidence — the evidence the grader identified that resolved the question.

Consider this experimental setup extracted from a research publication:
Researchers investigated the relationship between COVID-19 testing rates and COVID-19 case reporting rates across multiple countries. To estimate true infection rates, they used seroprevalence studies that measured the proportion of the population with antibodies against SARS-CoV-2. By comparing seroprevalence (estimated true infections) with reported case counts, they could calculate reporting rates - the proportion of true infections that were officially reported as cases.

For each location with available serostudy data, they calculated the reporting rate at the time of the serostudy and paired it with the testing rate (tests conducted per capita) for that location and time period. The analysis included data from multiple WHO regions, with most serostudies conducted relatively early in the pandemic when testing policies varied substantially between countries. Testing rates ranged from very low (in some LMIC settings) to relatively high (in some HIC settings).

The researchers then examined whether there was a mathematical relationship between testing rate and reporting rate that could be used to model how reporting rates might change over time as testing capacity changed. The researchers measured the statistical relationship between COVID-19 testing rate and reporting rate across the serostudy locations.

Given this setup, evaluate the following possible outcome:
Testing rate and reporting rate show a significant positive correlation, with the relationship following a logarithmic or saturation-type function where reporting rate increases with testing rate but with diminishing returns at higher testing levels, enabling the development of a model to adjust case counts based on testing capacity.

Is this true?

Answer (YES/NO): NO